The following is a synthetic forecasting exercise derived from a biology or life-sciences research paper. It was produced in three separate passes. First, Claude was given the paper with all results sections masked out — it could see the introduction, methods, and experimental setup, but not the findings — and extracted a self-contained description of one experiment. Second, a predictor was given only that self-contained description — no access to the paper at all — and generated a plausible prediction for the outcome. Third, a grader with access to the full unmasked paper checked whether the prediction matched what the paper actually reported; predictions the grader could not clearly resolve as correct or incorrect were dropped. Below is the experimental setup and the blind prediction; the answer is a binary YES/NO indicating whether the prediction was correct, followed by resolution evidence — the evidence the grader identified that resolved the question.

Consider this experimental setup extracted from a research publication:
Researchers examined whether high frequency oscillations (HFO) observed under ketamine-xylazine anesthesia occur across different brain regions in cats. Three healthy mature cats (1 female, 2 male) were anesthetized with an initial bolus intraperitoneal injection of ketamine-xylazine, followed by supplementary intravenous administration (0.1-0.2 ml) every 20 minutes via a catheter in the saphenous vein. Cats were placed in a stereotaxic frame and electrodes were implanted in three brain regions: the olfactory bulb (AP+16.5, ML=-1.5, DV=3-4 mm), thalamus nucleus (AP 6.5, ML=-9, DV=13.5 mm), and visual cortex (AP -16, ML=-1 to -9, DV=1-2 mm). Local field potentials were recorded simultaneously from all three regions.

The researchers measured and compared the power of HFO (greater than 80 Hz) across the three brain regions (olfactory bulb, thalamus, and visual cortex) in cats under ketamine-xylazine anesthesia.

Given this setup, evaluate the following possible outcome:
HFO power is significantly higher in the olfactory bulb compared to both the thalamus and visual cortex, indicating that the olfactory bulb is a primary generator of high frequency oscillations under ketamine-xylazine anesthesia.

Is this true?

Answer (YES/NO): YES